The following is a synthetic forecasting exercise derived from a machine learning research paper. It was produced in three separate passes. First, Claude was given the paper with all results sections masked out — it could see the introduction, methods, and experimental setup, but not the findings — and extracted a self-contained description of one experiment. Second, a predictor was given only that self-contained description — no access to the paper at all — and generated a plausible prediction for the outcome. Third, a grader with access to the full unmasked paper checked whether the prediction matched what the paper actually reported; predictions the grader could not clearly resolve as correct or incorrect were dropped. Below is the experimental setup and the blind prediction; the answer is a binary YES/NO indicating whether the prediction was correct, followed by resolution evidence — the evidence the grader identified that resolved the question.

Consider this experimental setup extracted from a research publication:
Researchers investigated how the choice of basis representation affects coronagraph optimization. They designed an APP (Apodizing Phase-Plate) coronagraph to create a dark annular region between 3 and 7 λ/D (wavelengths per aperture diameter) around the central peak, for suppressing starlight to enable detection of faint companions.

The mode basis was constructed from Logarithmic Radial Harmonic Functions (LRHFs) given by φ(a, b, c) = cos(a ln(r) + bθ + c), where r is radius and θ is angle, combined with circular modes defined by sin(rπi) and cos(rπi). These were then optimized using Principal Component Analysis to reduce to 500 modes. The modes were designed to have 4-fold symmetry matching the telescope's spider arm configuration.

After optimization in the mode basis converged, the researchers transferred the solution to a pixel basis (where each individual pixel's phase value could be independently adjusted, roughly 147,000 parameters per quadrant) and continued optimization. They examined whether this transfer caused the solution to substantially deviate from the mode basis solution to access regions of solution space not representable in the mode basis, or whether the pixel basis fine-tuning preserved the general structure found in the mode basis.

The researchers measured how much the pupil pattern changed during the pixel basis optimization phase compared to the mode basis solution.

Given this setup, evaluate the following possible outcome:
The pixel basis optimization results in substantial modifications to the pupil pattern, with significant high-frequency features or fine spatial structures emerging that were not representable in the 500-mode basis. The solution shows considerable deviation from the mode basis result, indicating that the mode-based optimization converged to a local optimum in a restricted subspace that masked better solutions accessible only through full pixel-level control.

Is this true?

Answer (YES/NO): NO